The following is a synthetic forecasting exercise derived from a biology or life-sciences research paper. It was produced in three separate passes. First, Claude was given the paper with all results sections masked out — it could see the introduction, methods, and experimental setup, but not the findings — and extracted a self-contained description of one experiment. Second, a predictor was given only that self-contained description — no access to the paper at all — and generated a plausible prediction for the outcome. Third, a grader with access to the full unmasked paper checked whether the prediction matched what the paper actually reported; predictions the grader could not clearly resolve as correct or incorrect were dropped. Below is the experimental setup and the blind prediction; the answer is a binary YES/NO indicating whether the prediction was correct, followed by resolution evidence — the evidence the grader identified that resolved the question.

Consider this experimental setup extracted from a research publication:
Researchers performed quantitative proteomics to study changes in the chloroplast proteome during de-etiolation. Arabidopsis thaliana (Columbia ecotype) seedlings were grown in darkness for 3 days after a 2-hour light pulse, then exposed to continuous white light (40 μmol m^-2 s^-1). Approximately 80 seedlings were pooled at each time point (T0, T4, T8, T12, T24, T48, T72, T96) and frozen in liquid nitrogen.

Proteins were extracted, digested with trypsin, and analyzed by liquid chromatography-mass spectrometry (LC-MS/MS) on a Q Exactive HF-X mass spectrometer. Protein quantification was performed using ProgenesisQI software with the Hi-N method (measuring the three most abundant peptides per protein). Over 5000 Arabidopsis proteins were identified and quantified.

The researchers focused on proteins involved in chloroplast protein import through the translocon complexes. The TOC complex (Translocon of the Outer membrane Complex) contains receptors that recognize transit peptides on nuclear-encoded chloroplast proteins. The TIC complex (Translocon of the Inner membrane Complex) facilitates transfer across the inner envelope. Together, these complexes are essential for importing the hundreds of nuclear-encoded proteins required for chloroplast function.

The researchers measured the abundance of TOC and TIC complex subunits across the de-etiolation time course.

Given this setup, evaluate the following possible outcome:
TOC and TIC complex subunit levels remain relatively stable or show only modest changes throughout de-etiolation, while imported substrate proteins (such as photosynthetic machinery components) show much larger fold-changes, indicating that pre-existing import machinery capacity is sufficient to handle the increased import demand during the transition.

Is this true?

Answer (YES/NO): NO